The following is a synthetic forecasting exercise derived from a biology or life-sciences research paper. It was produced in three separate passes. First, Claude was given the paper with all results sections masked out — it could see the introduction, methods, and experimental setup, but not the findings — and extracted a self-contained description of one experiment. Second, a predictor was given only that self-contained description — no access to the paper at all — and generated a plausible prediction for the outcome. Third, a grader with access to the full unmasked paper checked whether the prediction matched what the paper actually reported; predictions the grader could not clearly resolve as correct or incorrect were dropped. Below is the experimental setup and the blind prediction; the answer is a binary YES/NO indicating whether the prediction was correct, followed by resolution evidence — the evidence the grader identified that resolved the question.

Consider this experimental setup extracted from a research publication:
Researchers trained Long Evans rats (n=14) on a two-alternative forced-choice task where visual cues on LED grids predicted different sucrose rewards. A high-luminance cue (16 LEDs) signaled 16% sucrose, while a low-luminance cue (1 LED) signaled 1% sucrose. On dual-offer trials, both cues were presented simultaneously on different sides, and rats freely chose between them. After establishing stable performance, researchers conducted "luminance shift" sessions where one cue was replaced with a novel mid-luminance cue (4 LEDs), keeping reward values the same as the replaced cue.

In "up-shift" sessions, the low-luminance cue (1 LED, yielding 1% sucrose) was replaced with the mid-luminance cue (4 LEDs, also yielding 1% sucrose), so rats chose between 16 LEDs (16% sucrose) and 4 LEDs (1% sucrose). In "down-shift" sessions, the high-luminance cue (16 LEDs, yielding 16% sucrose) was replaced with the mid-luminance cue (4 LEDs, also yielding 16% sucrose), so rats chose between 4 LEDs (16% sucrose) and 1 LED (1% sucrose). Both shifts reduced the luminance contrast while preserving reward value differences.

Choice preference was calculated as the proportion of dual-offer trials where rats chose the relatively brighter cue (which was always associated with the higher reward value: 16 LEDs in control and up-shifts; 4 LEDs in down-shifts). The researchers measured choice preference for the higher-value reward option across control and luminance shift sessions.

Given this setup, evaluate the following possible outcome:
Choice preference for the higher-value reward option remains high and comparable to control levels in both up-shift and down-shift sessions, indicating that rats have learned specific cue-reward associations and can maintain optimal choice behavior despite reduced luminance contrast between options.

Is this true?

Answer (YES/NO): NO